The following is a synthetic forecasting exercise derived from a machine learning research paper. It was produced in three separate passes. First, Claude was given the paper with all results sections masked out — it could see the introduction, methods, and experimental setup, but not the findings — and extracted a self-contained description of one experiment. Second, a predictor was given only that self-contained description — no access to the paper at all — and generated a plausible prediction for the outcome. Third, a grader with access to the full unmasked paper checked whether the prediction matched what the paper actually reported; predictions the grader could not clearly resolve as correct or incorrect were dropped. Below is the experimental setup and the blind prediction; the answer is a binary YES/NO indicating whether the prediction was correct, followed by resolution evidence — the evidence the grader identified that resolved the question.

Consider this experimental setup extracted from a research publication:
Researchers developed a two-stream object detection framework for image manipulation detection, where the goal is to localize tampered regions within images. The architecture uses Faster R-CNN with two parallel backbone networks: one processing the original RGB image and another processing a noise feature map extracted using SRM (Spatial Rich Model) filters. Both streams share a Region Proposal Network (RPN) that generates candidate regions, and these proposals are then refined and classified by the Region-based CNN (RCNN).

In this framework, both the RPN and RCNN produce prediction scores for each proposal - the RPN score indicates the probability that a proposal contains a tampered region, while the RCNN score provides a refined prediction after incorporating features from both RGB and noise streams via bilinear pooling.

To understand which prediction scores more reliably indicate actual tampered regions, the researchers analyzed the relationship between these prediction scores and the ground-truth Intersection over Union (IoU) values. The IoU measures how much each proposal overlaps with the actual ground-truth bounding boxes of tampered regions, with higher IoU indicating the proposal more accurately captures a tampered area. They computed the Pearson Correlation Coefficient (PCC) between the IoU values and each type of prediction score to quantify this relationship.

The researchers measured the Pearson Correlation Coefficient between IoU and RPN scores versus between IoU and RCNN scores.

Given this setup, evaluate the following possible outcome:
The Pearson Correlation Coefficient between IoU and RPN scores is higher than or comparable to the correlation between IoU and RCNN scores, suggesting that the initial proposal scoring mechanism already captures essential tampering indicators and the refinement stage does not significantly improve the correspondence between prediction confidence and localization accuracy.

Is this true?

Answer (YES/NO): NO